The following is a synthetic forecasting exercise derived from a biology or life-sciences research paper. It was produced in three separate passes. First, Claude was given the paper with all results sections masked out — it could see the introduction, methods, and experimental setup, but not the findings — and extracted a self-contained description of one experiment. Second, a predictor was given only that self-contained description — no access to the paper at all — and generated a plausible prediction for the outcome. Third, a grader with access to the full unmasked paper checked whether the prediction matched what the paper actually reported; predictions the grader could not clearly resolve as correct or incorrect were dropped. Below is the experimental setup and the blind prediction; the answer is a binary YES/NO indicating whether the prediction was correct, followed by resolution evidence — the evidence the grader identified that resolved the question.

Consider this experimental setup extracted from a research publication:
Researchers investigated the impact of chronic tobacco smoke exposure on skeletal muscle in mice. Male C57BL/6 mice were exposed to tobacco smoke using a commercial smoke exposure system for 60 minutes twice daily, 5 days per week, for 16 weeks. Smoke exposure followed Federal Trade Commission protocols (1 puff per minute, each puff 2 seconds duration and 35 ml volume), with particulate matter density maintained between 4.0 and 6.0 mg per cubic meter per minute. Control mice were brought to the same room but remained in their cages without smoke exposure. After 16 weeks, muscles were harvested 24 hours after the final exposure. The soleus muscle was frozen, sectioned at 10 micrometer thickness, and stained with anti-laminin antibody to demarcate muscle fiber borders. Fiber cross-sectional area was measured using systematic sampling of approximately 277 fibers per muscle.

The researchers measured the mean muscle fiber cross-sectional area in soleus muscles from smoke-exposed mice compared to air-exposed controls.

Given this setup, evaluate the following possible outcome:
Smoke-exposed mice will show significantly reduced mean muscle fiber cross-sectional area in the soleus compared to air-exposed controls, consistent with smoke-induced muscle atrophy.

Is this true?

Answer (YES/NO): YES